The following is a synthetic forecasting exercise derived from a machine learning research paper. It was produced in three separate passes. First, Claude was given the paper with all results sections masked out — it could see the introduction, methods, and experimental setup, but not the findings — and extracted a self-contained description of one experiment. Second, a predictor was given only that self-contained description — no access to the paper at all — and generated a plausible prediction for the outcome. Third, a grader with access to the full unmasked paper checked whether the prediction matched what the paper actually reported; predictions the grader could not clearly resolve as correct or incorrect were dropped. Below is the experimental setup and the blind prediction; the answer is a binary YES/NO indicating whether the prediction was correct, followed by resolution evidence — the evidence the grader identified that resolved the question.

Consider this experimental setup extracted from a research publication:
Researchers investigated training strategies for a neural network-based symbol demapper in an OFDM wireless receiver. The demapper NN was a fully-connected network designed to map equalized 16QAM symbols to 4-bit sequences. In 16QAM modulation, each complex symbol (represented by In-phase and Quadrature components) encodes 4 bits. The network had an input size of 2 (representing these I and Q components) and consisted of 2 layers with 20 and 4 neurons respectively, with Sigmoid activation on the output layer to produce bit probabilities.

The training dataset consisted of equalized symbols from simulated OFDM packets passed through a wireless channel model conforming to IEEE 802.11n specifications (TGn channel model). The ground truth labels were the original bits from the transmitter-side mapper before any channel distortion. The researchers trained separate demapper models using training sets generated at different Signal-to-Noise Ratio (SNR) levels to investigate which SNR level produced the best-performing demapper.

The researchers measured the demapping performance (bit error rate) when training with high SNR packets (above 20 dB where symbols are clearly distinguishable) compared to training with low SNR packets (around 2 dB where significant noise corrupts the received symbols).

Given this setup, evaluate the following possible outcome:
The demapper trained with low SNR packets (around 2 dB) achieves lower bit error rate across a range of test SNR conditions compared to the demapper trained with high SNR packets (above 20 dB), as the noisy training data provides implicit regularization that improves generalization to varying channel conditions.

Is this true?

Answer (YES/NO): YES